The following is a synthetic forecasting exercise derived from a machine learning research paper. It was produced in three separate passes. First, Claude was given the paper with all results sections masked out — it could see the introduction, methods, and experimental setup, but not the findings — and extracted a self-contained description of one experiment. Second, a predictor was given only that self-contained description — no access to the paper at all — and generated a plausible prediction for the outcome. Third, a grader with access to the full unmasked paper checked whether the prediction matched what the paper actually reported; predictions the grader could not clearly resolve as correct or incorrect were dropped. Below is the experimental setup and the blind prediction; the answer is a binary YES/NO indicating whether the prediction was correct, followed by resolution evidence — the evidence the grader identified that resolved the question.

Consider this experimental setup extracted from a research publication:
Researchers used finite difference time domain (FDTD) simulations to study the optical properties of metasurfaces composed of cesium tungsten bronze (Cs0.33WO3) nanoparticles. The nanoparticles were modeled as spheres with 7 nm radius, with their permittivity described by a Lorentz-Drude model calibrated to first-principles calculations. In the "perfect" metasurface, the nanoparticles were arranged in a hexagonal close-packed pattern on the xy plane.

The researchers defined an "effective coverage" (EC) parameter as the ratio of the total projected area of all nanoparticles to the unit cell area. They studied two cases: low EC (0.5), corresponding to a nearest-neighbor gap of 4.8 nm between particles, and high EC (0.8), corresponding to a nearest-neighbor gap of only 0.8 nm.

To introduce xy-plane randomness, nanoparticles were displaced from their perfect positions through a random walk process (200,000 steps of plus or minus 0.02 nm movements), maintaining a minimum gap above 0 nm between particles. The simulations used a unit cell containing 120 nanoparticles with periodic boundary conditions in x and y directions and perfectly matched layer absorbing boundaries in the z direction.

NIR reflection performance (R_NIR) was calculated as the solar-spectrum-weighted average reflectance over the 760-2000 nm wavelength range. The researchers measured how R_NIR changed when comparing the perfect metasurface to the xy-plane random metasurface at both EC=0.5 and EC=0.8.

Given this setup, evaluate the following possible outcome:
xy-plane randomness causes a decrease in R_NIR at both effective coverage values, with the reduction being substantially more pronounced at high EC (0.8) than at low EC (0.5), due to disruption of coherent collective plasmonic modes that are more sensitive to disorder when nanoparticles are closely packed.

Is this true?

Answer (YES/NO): NO